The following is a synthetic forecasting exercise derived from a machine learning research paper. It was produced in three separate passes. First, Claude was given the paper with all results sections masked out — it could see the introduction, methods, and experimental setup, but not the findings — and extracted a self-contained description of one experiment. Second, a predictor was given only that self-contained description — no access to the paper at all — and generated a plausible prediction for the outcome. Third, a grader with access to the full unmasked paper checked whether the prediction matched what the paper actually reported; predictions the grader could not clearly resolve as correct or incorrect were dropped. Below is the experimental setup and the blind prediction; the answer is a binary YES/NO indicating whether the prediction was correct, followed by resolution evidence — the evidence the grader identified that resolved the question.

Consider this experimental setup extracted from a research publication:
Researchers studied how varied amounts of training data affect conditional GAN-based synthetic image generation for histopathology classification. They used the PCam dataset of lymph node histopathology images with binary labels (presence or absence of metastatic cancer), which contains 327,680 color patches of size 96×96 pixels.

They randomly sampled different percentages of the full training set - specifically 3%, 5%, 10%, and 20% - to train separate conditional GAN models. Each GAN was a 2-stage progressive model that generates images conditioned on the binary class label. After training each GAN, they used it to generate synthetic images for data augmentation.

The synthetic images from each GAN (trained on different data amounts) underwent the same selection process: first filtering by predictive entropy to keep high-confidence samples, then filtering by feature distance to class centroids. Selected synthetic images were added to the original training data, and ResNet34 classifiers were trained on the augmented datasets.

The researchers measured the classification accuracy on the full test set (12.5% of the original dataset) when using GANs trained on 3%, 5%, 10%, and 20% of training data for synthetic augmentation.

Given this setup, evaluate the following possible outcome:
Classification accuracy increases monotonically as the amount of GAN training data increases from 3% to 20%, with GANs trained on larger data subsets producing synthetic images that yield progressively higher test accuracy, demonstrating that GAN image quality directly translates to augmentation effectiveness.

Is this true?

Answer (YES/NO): YES